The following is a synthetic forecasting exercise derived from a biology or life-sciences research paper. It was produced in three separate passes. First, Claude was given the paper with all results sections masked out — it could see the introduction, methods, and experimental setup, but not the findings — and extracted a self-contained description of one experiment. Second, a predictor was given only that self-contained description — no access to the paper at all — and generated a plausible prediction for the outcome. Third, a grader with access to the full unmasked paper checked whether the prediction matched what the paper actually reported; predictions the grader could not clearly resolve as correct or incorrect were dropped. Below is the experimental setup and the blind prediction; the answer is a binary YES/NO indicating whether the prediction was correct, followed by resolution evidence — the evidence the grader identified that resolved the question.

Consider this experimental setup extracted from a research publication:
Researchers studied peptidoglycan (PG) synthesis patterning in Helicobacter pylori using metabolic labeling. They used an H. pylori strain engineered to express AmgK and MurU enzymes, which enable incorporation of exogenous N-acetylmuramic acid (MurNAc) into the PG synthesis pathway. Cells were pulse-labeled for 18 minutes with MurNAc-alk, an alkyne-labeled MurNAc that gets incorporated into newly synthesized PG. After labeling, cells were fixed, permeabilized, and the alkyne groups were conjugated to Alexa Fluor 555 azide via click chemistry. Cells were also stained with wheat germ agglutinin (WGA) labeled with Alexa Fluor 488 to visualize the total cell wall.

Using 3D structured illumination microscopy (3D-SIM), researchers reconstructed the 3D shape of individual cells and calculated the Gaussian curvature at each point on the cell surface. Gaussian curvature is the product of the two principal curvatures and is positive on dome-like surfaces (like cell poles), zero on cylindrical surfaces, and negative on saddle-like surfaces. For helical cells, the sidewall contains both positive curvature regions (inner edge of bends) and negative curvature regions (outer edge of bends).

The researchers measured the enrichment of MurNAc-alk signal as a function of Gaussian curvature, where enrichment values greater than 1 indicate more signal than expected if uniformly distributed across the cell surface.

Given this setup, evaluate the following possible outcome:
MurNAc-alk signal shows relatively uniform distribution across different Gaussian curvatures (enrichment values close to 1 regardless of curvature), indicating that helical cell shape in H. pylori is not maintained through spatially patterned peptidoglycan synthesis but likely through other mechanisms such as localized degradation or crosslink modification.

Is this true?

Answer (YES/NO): NO